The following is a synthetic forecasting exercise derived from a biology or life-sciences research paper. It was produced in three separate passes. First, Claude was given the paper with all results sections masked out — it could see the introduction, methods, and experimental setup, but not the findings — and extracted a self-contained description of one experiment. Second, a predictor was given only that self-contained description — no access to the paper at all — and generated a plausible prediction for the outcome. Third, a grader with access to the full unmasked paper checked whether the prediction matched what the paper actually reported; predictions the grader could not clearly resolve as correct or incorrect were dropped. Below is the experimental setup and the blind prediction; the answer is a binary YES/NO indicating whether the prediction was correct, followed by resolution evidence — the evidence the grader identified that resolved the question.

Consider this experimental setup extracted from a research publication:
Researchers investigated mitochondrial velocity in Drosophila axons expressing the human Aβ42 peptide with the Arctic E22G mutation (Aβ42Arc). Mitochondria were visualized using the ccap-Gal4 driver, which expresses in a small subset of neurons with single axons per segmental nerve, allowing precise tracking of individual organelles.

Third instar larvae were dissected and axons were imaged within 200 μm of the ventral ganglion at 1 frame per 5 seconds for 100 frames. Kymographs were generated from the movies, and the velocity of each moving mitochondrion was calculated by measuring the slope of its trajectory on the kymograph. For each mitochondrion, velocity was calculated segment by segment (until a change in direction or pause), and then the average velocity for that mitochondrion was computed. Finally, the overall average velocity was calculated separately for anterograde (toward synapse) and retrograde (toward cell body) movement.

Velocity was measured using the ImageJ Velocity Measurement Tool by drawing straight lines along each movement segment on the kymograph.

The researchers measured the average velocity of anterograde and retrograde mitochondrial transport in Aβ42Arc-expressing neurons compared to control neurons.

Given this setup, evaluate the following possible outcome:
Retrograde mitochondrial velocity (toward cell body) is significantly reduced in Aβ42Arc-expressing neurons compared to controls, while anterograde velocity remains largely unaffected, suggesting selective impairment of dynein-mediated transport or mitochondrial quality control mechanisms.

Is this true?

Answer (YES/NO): NO